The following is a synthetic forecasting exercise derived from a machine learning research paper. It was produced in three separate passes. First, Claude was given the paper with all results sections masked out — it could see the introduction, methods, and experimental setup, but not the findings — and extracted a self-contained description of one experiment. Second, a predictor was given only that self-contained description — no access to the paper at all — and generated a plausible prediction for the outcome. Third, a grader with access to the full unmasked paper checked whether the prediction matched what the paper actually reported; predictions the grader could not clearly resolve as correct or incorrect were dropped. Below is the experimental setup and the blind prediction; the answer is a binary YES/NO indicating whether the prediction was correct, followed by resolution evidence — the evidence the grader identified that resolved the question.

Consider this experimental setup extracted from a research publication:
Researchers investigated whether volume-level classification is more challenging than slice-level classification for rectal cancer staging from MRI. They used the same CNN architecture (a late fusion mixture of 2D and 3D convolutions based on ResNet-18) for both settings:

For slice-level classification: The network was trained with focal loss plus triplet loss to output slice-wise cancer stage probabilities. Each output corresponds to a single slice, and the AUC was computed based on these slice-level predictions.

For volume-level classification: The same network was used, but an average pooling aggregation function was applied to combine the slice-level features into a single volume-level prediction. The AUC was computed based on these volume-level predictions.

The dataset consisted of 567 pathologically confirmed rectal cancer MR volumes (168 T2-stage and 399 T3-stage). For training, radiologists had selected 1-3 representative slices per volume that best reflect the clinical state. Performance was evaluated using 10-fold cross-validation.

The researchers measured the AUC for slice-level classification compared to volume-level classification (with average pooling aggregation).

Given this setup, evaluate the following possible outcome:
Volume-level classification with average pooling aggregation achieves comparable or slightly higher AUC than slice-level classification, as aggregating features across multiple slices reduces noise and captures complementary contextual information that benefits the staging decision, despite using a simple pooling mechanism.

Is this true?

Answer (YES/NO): NO